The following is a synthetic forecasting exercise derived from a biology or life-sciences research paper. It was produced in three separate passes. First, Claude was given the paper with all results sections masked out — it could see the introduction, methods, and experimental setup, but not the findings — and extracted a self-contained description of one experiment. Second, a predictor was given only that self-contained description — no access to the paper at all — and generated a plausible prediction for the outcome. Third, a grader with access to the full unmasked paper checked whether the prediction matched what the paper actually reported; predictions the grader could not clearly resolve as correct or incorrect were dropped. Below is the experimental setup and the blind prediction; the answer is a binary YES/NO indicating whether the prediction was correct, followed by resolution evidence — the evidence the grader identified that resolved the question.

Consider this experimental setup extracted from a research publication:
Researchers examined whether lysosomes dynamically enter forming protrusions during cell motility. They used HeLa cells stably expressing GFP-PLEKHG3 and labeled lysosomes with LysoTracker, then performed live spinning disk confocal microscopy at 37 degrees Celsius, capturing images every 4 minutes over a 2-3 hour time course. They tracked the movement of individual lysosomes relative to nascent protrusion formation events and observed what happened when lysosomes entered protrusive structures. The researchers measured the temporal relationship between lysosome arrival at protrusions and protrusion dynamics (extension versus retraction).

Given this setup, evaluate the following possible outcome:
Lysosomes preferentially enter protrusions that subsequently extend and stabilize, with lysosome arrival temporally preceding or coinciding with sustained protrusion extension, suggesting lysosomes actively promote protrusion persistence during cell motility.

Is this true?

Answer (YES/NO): NO